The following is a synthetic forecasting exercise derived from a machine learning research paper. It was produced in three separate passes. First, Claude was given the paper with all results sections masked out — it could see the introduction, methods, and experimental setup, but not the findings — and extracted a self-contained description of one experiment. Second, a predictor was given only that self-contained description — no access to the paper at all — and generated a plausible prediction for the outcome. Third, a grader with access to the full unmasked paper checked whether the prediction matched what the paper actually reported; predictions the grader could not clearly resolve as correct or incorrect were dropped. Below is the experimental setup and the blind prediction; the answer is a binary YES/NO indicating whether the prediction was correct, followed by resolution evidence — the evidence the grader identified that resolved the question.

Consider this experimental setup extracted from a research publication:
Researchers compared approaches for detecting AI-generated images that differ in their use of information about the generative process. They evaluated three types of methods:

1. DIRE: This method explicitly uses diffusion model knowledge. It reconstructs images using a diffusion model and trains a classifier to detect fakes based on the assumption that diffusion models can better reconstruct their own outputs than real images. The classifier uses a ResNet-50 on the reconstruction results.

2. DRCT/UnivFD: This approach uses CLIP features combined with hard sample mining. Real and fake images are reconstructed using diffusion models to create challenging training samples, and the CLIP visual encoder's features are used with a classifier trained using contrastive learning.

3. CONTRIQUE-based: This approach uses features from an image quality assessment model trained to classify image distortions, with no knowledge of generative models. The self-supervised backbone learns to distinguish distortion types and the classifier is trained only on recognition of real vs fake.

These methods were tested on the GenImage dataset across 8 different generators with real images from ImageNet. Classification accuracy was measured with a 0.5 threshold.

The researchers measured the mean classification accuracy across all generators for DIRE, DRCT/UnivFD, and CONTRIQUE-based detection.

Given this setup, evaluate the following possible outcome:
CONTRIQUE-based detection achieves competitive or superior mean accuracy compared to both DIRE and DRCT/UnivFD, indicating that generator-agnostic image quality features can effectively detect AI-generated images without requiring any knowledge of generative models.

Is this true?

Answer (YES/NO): YES